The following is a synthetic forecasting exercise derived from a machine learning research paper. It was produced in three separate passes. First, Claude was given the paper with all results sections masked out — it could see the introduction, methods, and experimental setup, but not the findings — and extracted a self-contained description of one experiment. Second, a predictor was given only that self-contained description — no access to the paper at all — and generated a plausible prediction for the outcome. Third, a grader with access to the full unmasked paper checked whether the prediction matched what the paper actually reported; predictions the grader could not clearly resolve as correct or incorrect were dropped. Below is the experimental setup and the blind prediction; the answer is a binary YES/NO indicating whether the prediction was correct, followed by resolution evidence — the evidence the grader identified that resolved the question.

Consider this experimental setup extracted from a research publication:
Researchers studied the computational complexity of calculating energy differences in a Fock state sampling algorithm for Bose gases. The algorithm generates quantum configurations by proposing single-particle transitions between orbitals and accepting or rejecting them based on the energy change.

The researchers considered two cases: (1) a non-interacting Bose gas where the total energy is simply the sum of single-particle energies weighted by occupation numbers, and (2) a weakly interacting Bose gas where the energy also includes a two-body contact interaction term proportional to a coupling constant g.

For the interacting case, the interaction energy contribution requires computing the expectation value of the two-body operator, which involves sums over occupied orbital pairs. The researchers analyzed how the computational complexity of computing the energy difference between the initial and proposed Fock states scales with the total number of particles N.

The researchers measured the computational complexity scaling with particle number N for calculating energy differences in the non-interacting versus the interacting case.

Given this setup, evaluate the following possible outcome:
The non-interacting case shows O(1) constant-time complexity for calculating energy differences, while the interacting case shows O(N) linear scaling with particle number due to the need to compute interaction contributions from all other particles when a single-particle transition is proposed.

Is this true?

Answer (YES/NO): NO